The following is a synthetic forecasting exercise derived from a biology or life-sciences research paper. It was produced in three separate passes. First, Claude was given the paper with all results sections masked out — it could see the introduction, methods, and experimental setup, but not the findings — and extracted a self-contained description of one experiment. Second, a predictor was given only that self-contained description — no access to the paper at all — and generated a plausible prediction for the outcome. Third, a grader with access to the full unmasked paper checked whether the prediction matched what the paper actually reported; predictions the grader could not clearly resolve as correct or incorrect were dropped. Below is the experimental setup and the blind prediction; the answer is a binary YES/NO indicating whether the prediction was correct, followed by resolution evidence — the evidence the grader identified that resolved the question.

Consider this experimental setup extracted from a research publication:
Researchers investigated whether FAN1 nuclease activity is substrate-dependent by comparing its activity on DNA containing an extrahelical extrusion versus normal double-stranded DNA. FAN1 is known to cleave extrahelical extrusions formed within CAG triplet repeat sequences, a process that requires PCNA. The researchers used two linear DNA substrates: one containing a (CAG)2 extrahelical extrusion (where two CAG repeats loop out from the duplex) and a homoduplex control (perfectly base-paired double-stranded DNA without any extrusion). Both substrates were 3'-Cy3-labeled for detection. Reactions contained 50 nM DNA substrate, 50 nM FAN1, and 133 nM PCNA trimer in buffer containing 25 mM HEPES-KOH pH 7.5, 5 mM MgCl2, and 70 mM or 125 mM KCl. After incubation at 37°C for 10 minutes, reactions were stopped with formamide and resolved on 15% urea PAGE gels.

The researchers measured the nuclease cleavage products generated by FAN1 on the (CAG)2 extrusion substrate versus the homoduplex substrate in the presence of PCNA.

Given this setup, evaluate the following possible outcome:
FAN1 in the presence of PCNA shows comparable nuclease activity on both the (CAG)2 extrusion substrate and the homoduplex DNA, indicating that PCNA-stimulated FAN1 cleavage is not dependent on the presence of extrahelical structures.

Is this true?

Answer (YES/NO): NO